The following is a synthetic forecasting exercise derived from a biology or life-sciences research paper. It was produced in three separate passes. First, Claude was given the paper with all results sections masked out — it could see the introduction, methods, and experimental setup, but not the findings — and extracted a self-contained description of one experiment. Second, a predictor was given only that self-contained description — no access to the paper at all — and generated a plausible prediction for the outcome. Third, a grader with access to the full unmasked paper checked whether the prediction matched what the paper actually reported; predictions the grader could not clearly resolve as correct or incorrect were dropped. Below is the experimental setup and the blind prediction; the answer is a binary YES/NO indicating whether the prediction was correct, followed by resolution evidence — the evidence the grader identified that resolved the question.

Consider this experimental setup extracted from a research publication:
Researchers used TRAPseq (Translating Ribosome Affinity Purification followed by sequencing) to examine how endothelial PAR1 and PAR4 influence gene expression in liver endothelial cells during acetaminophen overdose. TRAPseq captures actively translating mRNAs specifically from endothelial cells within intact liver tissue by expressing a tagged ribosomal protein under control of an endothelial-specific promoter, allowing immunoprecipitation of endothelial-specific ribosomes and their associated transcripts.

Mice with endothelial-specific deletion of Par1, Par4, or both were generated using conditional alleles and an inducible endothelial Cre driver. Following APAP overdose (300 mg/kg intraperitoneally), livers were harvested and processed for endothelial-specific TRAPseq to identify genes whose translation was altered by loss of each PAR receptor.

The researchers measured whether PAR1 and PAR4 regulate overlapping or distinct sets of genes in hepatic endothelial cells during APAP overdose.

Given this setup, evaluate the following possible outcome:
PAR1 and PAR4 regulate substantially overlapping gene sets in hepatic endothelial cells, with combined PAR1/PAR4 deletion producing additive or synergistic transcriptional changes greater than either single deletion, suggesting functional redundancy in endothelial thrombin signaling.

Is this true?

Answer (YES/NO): NO